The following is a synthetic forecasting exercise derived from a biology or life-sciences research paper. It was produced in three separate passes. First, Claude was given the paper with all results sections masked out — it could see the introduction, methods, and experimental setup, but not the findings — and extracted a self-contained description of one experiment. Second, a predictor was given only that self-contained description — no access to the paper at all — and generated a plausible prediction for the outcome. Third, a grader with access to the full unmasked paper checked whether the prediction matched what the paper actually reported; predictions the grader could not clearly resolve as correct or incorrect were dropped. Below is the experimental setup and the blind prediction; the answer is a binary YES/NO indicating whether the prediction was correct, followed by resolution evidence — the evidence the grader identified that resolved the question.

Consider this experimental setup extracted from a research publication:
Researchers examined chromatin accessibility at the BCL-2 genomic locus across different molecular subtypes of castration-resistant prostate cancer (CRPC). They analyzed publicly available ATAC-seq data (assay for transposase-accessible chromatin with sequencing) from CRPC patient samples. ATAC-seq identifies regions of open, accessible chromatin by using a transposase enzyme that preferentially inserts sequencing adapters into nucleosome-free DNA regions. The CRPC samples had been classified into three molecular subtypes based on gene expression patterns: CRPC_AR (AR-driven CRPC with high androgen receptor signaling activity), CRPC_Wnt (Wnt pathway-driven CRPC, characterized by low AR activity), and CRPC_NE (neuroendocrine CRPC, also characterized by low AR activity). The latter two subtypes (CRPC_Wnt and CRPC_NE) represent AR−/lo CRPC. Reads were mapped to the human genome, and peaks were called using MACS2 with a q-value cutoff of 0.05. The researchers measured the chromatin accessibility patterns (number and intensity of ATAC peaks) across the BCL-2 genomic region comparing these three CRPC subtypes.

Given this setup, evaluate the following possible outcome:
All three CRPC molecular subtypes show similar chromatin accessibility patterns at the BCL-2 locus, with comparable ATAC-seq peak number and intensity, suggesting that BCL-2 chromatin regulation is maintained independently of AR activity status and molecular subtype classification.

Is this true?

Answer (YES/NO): NO